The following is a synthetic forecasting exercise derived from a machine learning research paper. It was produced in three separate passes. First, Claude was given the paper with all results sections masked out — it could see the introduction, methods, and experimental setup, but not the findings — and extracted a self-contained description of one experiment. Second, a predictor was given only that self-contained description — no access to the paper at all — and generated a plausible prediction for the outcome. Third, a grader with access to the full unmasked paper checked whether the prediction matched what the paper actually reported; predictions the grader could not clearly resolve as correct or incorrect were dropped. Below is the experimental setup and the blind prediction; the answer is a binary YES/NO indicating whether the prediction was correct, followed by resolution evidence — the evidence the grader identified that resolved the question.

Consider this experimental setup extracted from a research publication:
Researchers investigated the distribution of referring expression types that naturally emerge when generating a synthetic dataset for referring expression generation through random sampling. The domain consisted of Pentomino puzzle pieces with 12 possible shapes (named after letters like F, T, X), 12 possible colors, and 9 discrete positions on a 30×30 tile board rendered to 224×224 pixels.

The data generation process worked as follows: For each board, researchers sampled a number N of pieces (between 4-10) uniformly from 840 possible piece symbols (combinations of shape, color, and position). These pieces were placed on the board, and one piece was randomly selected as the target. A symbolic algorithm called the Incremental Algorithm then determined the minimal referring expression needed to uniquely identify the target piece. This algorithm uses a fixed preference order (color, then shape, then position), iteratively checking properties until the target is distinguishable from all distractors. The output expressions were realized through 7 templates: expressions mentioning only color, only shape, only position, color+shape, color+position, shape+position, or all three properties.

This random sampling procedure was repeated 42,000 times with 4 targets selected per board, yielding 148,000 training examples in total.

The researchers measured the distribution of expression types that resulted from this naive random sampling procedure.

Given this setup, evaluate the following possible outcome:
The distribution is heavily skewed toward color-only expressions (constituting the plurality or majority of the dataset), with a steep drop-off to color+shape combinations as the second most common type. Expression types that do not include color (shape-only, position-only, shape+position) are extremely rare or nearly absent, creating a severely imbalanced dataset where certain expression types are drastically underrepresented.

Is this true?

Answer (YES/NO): YES